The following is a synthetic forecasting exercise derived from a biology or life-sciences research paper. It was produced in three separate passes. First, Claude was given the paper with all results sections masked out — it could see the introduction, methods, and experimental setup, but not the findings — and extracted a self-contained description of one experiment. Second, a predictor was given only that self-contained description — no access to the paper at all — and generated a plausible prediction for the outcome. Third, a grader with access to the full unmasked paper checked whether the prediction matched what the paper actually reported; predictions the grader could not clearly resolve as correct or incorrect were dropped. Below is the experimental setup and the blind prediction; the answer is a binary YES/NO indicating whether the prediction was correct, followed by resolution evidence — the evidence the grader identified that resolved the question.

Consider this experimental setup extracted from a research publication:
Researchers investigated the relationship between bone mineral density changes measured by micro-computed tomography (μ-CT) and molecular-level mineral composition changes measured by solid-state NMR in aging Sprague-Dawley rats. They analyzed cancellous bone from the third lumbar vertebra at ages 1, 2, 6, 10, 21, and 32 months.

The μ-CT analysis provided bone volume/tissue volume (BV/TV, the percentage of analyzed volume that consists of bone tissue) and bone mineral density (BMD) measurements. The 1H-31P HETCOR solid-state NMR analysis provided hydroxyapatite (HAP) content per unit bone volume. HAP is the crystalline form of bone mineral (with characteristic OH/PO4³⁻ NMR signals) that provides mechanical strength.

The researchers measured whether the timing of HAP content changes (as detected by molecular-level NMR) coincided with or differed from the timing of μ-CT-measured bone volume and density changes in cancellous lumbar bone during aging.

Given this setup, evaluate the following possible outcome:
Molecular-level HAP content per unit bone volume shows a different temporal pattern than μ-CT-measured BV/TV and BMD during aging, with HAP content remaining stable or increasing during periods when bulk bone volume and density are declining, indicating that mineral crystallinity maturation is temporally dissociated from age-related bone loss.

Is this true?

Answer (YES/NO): YES